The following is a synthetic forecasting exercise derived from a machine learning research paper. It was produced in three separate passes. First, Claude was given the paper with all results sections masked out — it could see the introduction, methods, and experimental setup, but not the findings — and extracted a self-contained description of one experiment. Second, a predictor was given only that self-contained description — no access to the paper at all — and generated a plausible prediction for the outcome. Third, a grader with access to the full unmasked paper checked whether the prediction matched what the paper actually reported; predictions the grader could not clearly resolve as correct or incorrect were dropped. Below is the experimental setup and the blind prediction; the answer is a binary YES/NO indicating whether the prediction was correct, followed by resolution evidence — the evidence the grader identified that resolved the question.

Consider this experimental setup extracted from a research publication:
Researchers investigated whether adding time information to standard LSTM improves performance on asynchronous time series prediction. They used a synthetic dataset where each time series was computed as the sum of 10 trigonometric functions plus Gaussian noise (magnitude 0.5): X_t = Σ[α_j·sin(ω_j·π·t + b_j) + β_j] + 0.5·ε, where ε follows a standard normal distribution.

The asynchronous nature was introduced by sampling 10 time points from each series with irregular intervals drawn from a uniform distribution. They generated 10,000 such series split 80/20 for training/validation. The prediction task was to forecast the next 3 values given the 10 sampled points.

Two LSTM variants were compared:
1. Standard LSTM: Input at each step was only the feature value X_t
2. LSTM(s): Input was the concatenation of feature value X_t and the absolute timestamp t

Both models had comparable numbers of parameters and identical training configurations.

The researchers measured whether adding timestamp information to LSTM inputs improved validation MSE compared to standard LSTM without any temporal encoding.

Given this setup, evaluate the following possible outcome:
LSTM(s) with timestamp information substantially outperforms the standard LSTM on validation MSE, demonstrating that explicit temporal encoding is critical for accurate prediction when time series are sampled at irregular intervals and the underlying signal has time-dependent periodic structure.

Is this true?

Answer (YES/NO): NO